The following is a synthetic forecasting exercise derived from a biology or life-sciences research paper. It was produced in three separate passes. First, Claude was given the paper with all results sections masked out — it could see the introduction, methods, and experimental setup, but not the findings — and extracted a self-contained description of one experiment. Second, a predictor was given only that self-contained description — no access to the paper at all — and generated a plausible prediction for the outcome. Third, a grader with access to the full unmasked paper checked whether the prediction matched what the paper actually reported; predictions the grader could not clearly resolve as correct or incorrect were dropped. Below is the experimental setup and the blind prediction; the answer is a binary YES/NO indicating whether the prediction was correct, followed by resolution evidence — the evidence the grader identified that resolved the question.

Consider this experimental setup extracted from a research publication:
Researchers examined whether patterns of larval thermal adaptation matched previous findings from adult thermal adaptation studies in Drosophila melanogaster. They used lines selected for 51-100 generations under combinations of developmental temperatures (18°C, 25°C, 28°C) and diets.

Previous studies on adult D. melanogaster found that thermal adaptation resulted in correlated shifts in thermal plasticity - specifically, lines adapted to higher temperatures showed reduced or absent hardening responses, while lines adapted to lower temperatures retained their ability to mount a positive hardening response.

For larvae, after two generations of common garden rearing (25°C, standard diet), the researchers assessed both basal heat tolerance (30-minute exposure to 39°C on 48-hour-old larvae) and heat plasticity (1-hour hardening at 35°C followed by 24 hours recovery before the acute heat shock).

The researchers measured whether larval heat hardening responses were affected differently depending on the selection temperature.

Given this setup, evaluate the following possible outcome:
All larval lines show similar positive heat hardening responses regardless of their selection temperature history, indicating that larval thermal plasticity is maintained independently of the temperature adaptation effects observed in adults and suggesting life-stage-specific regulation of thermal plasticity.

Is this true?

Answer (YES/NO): NO